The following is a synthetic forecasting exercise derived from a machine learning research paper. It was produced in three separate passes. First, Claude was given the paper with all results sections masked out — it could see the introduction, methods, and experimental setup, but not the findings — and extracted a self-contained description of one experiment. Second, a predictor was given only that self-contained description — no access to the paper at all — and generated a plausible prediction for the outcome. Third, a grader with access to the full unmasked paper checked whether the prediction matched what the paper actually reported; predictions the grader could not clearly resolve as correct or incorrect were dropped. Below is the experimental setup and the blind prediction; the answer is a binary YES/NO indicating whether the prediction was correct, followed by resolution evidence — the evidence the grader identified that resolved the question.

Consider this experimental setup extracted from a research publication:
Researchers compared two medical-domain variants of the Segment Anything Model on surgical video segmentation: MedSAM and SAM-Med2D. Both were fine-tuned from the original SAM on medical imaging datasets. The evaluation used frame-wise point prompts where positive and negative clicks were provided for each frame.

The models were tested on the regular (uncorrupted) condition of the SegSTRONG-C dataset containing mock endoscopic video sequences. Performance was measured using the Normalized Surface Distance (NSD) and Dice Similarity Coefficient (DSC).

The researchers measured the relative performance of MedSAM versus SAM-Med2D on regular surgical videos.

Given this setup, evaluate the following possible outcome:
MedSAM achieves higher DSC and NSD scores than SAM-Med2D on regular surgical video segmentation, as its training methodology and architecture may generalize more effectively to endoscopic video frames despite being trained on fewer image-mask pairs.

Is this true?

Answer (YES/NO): NO